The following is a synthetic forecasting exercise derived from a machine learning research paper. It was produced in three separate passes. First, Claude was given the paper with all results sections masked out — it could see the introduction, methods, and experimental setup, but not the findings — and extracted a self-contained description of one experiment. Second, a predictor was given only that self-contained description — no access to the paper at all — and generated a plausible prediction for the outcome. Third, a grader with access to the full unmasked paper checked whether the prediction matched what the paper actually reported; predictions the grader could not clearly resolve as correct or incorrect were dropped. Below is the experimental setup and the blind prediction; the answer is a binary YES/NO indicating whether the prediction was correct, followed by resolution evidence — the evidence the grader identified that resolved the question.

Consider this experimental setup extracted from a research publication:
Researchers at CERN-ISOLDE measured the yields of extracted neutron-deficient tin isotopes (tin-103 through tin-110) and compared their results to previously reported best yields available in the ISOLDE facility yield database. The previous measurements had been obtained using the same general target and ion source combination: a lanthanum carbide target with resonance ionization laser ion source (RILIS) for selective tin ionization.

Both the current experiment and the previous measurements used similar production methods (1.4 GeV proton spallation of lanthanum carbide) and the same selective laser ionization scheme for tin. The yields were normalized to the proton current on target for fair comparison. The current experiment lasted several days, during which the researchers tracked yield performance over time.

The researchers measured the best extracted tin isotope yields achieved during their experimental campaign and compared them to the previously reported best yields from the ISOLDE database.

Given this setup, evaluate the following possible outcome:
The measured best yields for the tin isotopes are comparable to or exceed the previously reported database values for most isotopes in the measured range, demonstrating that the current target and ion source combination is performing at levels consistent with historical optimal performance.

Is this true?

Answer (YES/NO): NO